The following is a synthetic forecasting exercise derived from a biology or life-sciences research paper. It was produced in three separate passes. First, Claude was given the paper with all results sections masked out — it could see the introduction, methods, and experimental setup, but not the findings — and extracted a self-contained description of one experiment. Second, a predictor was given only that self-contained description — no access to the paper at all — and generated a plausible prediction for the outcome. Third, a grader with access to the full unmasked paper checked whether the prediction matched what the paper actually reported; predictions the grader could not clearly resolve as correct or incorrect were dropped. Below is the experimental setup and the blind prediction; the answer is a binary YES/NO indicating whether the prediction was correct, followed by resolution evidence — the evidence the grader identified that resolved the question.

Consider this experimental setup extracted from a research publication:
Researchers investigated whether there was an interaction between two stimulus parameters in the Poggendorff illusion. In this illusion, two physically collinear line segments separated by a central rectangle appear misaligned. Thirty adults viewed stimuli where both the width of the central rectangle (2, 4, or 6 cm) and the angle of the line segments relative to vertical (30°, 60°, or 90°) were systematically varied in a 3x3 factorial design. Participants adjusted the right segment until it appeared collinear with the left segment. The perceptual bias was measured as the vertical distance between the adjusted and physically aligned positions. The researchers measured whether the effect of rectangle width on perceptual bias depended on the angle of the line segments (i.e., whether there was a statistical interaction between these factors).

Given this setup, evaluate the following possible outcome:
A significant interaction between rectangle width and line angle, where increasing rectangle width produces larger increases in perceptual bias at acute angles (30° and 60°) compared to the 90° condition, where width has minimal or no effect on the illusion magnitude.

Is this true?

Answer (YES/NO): NO